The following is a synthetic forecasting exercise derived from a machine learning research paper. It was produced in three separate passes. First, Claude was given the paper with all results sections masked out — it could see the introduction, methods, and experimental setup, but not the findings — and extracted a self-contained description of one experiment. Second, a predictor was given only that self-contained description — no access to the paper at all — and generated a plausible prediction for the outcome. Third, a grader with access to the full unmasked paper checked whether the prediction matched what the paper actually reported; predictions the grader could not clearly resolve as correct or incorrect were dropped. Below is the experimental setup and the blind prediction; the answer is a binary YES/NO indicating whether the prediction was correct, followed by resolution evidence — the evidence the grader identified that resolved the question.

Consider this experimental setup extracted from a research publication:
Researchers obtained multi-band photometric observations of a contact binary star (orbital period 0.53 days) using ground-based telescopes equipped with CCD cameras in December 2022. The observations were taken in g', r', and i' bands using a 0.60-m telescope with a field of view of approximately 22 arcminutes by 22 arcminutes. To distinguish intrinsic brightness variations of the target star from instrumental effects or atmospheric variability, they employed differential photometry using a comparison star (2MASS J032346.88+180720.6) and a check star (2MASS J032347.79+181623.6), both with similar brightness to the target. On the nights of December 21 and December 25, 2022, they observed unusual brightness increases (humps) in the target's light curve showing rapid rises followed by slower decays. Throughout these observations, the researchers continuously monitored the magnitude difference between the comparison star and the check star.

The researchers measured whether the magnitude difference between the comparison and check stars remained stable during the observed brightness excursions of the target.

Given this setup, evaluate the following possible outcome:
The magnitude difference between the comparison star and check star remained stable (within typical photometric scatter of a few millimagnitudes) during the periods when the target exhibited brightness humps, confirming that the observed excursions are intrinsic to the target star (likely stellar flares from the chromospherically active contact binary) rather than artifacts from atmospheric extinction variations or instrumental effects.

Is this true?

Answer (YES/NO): YES